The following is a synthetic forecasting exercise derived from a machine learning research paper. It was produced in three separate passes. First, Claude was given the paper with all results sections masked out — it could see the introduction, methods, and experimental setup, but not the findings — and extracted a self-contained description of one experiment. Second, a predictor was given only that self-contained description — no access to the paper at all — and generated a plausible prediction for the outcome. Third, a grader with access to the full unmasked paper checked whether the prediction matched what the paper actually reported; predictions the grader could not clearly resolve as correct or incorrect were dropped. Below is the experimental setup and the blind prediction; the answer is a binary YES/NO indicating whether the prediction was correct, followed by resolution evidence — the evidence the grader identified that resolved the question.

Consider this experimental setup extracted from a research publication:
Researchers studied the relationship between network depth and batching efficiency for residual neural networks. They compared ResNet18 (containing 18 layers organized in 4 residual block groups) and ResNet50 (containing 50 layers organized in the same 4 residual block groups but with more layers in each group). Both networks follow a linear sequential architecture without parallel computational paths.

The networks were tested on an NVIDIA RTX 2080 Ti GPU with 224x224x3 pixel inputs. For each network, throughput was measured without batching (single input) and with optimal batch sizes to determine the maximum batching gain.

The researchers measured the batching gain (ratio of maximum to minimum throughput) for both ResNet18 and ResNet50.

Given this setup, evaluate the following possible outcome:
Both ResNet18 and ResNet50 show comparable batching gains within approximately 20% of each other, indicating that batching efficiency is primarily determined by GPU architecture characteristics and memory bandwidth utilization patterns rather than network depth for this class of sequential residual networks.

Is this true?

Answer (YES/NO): YES